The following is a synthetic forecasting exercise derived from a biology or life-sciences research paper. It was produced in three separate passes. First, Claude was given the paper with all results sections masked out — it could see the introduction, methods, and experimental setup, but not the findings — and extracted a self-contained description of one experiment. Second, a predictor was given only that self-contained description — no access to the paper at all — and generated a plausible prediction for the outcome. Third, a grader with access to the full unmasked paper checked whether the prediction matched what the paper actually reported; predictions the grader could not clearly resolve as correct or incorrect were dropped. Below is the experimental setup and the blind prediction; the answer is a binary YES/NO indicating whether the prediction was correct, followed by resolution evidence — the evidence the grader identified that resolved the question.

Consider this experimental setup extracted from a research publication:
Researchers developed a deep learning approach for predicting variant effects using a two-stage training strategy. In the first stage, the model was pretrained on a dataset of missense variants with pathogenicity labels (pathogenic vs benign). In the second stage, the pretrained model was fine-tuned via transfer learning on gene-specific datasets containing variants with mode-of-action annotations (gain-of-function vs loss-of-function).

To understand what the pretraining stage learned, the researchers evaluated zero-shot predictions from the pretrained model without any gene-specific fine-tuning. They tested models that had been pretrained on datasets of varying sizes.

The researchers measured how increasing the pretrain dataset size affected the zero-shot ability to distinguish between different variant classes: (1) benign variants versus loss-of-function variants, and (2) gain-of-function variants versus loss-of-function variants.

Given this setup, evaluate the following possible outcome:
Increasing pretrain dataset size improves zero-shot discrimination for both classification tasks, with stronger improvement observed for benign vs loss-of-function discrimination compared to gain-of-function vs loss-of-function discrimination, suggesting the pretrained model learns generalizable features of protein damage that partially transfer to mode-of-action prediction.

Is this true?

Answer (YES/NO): NO